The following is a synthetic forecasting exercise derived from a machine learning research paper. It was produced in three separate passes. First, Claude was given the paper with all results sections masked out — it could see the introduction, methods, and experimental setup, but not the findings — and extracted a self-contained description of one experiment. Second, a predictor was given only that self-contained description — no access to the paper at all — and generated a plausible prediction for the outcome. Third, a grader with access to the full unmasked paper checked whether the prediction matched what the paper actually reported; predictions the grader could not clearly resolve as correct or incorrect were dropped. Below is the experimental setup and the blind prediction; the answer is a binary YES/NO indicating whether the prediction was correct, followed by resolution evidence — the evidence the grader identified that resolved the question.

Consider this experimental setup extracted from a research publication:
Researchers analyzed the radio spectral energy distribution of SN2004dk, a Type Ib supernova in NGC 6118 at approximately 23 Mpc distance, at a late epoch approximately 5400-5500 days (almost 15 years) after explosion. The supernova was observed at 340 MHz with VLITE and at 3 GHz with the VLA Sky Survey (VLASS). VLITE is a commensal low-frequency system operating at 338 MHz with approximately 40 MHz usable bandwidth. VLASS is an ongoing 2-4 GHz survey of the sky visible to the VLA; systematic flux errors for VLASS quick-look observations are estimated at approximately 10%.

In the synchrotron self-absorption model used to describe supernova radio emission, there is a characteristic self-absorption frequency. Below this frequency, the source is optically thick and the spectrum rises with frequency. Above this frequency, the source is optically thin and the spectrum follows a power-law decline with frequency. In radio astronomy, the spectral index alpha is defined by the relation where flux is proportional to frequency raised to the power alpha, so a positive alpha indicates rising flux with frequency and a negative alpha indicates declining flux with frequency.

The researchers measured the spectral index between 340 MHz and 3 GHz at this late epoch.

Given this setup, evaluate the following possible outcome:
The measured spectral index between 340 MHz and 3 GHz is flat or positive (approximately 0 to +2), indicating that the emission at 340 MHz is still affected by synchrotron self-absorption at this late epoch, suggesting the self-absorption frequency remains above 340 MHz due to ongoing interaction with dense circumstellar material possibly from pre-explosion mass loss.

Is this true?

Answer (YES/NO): NO